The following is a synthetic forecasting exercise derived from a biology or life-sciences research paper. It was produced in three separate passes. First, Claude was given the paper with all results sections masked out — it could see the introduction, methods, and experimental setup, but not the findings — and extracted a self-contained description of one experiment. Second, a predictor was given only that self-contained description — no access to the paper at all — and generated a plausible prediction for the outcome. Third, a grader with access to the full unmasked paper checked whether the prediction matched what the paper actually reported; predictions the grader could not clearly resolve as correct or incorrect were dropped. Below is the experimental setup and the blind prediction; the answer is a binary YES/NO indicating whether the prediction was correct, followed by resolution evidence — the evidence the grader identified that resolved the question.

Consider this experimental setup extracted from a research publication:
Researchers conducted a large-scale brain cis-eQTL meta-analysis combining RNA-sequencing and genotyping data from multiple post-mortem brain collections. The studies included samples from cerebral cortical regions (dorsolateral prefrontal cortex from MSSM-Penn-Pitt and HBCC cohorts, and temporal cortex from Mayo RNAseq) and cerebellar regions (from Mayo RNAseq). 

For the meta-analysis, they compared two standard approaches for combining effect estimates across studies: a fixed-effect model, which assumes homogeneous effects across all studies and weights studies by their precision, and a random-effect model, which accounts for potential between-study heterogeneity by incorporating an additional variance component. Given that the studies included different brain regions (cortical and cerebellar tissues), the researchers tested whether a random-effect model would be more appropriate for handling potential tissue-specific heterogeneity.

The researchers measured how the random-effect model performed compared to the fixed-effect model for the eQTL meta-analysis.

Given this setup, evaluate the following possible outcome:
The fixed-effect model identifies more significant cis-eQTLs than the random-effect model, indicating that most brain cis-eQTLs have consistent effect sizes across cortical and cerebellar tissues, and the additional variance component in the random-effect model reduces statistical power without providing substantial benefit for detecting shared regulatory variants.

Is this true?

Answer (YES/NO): NO